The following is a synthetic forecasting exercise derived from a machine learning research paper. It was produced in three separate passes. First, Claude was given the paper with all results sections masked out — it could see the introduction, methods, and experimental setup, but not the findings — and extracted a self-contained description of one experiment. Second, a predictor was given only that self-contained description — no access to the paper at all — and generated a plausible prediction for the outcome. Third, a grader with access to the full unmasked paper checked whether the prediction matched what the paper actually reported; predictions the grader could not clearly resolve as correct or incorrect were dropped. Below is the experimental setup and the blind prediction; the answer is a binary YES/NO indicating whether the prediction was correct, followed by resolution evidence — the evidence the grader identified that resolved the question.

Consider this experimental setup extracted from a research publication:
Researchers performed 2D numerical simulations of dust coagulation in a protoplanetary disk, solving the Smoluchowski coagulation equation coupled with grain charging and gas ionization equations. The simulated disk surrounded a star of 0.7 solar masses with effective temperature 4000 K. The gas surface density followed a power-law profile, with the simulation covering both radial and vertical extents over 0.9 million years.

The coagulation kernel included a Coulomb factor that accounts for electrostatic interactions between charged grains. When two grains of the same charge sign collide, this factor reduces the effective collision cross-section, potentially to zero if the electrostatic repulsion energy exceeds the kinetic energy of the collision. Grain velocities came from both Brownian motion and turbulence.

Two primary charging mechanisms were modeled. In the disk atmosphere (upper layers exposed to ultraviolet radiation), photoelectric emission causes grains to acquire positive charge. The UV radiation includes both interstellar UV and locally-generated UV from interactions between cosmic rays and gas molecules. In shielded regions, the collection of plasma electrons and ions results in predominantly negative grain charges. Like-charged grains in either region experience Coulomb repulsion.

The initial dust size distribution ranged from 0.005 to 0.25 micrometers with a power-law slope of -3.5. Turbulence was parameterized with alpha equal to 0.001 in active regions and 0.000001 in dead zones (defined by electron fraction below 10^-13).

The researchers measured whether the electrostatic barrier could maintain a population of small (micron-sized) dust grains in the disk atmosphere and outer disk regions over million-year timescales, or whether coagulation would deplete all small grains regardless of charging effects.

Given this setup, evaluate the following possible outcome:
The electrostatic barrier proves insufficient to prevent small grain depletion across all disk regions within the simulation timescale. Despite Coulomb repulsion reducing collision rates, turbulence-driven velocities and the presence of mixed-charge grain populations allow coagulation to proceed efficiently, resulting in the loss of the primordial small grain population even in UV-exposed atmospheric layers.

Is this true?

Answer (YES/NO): NO